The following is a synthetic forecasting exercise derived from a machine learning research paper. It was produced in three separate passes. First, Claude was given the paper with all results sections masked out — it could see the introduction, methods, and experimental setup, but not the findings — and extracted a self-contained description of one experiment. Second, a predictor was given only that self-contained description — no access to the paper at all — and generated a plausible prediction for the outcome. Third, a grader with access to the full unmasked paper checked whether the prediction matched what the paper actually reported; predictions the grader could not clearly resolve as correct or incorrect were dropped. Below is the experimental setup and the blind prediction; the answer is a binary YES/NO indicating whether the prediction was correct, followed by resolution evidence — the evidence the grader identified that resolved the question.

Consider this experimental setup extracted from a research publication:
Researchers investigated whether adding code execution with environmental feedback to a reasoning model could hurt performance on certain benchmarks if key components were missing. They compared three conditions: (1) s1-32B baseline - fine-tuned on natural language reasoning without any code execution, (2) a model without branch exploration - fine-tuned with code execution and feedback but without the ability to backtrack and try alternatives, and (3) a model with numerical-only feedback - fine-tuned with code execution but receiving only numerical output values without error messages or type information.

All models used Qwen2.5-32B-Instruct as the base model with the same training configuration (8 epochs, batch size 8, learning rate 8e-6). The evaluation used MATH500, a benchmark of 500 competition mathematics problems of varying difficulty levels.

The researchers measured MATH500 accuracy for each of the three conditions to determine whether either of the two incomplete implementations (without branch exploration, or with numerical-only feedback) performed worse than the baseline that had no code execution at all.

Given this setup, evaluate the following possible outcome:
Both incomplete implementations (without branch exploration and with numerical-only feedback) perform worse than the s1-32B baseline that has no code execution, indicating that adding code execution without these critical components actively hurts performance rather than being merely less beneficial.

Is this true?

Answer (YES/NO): NO